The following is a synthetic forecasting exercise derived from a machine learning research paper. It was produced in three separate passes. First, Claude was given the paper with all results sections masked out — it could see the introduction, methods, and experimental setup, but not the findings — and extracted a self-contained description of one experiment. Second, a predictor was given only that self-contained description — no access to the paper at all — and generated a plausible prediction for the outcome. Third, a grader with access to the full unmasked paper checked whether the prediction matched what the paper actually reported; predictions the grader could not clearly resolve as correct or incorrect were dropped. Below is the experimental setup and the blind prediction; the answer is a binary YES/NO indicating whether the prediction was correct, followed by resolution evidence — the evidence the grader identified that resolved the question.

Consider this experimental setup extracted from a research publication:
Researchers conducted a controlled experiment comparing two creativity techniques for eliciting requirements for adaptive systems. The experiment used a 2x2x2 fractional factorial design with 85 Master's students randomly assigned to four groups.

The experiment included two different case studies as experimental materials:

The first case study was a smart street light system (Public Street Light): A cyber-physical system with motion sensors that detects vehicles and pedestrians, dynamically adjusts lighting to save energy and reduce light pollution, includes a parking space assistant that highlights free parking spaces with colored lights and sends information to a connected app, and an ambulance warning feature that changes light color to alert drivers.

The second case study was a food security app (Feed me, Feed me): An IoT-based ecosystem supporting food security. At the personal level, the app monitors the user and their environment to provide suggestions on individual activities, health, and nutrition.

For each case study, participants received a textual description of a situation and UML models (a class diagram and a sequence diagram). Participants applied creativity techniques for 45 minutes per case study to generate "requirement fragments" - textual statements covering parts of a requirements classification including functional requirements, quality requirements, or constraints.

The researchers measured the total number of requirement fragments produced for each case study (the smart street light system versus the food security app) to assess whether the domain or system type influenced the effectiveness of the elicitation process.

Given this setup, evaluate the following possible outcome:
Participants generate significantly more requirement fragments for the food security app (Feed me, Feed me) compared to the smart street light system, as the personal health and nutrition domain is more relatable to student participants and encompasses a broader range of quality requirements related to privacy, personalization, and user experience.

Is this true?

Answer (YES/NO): NO